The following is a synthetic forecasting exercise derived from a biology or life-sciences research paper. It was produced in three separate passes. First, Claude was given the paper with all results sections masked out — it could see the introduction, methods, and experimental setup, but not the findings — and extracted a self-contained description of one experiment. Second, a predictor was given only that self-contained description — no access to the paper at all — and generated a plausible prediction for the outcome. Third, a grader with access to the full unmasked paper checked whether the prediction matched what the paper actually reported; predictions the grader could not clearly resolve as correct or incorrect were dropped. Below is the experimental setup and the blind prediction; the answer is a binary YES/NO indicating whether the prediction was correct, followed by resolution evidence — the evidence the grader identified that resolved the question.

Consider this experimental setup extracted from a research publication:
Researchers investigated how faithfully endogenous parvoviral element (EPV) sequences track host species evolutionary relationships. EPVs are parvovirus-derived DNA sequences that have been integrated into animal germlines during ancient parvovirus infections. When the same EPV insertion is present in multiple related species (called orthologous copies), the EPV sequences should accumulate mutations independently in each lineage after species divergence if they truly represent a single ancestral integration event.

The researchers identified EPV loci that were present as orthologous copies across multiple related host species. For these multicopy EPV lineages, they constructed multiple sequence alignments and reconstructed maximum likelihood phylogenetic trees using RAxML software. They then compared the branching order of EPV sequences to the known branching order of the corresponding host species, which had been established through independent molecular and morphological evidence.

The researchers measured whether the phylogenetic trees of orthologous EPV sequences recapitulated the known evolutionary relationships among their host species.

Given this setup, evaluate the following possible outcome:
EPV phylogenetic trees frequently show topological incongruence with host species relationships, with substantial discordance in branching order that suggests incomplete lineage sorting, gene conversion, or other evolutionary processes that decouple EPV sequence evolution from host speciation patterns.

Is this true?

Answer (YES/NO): NO